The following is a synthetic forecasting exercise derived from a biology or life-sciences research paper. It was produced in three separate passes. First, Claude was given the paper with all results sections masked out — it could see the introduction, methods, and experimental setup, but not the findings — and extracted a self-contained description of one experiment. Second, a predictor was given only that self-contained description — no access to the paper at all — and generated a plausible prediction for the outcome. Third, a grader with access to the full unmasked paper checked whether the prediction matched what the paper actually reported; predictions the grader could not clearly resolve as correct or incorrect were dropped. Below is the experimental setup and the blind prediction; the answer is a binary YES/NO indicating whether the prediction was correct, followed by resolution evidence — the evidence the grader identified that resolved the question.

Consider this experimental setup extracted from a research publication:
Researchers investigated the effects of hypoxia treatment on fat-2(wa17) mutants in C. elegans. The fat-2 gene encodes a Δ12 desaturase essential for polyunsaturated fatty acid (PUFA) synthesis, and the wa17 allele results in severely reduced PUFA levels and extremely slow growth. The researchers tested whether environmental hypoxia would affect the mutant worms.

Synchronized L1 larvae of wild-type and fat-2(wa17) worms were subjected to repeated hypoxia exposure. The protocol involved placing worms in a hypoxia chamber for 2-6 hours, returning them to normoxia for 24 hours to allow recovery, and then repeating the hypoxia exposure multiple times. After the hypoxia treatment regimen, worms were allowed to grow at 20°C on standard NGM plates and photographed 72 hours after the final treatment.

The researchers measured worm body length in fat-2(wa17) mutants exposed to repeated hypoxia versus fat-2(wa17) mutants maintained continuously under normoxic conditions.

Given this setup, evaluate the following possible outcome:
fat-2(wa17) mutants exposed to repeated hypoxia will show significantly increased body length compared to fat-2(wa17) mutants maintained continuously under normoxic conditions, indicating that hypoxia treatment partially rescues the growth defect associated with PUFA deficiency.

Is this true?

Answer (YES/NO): NO